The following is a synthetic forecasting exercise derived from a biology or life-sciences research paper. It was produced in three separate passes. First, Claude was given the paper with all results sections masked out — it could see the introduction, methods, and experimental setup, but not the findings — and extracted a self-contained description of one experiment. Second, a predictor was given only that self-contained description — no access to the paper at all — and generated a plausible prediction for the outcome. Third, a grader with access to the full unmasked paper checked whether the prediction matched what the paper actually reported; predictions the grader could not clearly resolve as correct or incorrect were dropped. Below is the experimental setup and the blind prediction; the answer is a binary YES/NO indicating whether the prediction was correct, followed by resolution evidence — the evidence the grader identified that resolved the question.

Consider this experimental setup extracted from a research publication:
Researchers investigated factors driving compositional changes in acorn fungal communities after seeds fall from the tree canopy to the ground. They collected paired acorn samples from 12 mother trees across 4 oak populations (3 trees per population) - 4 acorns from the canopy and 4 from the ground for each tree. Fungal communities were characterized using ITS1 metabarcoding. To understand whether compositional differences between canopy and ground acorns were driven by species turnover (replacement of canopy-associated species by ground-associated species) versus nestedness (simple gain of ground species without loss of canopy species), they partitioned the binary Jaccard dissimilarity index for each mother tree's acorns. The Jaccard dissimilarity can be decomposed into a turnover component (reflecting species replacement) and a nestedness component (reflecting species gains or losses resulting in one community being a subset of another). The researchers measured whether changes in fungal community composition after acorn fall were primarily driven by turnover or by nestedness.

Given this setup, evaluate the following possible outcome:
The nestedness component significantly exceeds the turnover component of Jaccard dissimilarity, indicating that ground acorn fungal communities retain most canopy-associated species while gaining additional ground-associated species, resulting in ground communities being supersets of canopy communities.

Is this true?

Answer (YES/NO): NO